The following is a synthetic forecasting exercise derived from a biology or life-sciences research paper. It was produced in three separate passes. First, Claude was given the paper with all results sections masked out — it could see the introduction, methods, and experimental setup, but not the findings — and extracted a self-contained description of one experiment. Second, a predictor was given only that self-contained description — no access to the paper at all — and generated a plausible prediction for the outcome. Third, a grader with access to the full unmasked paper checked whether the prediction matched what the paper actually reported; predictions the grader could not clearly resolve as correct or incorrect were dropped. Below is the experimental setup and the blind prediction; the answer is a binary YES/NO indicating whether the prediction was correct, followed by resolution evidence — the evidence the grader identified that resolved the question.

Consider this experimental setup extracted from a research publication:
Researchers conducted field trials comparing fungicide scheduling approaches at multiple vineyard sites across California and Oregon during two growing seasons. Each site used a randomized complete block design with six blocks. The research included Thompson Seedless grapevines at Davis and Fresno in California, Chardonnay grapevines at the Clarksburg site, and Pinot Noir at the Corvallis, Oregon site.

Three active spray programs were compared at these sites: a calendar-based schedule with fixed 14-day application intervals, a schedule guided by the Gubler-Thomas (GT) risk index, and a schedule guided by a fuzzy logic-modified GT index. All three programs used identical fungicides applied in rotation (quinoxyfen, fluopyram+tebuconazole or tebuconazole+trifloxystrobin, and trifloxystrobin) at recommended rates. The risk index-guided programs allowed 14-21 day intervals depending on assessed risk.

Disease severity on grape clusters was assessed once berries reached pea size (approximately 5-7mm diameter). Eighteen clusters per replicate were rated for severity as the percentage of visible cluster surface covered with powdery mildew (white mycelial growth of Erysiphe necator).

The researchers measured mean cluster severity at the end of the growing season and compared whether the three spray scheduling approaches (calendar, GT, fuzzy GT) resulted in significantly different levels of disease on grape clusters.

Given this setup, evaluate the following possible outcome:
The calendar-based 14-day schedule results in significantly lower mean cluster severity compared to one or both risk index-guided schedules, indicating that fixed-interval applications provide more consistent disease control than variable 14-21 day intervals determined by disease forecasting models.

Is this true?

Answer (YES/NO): NO